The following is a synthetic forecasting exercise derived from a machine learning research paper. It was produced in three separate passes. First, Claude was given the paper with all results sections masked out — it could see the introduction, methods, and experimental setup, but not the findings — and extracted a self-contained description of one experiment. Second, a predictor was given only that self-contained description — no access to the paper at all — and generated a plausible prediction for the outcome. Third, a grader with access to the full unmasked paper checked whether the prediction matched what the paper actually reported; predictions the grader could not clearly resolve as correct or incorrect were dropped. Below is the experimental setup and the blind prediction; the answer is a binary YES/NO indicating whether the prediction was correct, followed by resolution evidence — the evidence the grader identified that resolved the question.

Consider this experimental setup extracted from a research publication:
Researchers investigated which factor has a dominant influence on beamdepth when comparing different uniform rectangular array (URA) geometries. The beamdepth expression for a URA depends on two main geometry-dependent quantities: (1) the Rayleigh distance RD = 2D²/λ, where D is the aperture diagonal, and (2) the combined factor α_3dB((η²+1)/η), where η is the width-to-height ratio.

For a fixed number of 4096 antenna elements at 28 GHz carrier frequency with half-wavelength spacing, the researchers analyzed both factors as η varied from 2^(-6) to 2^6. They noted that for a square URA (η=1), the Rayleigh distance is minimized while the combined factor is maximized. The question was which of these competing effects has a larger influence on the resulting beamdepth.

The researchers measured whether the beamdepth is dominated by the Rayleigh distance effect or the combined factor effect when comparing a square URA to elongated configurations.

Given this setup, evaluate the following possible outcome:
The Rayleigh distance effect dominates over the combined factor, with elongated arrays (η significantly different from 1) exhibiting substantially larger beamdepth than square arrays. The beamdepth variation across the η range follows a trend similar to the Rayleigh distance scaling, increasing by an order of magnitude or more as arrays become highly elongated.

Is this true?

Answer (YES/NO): YES